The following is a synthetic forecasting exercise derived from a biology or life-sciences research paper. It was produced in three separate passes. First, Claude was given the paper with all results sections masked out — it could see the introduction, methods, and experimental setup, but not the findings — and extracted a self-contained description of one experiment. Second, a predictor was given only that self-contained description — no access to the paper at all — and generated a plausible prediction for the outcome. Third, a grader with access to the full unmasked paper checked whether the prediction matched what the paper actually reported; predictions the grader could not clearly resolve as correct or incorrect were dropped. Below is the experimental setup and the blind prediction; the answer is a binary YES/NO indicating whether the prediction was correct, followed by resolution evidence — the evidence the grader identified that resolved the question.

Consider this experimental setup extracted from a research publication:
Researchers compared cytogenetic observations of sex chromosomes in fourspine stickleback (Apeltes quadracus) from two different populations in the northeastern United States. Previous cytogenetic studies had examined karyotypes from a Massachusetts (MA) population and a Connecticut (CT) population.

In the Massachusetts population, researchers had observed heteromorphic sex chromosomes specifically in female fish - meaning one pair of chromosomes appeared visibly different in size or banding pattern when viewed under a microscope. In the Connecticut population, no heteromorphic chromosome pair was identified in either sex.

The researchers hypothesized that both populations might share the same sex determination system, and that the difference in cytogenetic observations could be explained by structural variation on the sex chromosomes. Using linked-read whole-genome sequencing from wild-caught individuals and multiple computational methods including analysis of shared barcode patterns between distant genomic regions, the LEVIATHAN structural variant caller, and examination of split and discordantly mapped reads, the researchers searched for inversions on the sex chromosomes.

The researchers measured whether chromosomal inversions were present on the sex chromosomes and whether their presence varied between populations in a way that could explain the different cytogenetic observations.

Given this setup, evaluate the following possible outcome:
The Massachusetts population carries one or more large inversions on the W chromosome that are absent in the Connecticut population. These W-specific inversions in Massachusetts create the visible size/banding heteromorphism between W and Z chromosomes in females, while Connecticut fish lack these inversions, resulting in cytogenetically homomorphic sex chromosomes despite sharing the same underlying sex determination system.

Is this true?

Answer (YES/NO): NO